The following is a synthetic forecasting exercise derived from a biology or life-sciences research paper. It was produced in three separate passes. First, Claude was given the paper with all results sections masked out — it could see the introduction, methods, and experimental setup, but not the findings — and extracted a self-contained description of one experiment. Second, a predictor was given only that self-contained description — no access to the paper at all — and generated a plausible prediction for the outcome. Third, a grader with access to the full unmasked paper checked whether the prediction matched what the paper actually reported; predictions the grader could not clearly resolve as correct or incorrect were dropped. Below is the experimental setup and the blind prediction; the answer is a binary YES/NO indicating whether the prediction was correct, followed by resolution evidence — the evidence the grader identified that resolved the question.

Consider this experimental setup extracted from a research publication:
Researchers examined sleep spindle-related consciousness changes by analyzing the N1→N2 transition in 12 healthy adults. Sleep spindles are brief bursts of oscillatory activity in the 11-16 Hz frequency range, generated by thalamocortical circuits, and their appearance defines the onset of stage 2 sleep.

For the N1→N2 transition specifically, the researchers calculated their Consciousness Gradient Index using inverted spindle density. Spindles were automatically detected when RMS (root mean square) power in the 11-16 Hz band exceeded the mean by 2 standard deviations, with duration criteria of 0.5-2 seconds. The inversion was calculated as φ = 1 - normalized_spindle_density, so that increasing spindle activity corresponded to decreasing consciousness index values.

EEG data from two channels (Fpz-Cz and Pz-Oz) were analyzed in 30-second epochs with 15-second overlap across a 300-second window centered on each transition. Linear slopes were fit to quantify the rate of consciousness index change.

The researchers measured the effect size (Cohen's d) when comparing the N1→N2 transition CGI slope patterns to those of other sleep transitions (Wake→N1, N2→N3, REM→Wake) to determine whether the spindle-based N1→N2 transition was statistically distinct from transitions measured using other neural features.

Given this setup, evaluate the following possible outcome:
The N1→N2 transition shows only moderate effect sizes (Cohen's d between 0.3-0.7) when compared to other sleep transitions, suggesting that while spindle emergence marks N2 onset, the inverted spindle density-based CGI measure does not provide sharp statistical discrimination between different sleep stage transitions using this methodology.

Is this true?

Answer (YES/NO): NO